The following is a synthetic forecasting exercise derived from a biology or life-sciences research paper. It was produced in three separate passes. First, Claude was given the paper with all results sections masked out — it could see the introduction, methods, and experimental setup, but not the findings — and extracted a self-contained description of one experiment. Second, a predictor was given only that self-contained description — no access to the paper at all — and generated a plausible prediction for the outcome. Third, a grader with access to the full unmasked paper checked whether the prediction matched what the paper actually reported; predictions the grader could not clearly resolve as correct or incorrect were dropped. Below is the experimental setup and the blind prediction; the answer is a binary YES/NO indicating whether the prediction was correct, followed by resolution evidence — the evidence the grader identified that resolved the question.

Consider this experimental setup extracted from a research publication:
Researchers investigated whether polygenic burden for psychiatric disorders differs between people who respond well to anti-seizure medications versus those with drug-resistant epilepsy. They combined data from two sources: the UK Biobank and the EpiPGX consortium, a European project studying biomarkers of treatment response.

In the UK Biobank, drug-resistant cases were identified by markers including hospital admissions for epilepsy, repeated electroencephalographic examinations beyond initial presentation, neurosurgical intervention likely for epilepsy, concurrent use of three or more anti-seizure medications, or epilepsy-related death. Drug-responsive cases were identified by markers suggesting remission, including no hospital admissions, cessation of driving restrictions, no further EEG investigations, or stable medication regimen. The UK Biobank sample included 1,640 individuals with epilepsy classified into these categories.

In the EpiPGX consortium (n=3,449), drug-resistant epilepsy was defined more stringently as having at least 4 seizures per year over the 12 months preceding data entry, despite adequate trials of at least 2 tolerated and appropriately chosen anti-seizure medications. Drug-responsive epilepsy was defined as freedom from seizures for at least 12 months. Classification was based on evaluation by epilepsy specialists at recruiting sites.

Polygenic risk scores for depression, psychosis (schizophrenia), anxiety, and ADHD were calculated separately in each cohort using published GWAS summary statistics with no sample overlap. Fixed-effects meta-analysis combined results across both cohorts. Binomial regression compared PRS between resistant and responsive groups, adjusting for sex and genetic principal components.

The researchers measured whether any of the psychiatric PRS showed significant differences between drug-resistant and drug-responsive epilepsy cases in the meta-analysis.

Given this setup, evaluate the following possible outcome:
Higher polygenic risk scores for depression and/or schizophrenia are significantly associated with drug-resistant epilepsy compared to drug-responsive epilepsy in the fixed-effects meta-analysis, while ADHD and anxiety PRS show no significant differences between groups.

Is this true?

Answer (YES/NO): YES